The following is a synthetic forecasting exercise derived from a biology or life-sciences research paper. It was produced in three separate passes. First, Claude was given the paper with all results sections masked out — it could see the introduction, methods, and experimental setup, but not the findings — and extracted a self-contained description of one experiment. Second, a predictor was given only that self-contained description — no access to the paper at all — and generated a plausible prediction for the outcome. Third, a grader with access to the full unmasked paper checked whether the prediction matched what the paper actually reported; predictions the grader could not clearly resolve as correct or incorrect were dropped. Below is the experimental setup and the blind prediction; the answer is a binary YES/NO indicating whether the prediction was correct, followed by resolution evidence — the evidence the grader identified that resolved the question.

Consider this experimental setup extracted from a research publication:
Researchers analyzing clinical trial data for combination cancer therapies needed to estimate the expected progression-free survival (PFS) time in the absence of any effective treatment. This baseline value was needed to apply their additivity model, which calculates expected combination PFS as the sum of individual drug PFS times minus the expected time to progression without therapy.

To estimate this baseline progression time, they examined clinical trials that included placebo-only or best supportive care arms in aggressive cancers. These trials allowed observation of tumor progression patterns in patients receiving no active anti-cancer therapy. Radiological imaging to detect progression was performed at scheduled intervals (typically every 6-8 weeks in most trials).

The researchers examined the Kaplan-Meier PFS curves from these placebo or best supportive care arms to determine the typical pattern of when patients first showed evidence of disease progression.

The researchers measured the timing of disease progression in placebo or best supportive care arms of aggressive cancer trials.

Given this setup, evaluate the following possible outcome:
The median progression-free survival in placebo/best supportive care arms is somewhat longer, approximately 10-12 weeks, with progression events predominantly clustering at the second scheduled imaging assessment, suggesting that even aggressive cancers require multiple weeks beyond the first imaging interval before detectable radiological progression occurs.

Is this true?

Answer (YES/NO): NO